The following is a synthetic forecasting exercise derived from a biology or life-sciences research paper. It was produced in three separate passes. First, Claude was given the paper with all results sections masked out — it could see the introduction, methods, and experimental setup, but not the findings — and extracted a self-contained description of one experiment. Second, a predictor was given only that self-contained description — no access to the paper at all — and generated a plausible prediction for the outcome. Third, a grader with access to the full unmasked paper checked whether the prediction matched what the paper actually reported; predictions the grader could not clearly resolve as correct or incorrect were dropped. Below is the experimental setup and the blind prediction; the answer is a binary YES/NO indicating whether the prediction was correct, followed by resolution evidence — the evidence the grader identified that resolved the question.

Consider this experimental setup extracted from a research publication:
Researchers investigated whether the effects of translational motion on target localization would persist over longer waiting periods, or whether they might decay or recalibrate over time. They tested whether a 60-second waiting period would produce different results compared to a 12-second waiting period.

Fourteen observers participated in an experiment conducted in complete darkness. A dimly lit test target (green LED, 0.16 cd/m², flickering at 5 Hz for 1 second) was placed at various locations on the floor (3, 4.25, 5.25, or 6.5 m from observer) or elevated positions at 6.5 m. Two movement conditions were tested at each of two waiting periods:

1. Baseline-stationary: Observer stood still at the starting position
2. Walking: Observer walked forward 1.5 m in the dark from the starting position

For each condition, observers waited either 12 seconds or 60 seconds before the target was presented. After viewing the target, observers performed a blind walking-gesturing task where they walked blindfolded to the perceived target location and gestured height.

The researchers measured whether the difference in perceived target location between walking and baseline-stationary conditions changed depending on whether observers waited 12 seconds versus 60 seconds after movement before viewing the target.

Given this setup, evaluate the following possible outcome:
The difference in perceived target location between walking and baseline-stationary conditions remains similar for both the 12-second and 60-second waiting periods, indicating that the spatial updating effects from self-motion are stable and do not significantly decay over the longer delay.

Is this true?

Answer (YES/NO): NO